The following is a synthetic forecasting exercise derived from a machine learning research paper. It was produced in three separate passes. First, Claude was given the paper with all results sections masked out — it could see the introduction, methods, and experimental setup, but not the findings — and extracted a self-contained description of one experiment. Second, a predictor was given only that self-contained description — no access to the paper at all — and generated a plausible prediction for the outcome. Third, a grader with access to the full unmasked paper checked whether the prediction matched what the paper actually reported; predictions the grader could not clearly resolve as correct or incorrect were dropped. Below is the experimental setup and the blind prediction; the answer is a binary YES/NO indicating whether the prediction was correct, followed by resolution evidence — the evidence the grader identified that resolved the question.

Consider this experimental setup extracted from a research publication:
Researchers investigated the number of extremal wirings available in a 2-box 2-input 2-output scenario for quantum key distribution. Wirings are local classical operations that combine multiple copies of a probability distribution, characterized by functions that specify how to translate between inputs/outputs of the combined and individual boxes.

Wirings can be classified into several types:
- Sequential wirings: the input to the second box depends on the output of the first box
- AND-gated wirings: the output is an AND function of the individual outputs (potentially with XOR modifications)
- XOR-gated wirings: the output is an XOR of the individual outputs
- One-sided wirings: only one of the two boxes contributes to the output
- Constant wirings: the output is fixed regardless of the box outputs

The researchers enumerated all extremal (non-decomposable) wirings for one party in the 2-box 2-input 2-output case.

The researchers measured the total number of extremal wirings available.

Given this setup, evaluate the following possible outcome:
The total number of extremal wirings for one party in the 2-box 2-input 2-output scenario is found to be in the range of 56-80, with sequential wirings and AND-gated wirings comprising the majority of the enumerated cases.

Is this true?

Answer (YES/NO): NO